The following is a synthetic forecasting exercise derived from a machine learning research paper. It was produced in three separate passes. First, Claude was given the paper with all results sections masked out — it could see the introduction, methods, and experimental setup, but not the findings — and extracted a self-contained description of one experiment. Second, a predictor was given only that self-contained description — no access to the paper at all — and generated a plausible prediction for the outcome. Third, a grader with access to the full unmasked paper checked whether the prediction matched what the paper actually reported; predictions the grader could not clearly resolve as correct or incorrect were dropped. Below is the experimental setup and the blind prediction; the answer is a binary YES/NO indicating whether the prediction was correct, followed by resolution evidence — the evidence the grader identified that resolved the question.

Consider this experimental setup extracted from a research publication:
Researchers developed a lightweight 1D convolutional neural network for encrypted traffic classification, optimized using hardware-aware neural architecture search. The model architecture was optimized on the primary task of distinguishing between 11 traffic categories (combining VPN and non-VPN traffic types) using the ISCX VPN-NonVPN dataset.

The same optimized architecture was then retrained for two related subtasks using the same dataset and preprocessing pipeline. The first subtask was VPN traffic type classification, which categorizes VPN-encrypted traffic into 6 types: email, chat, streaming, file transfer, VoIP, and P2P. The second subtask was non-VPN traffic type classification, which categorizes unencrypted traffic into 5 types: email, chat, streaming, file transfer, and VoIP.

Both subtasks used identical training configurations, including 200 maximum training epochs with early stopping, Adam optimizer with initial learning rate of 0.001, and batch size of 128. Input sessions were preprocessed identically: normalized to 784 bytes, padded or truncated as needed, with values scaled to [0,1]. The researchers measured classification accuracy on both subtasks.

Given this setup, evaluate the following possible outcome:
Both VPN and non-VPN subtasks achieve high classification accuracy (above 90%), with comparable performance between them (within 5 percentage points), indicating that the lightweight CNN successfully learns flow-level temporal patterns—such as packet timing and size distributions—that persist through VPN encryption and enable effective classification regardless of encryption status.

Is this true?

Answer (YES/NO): NO